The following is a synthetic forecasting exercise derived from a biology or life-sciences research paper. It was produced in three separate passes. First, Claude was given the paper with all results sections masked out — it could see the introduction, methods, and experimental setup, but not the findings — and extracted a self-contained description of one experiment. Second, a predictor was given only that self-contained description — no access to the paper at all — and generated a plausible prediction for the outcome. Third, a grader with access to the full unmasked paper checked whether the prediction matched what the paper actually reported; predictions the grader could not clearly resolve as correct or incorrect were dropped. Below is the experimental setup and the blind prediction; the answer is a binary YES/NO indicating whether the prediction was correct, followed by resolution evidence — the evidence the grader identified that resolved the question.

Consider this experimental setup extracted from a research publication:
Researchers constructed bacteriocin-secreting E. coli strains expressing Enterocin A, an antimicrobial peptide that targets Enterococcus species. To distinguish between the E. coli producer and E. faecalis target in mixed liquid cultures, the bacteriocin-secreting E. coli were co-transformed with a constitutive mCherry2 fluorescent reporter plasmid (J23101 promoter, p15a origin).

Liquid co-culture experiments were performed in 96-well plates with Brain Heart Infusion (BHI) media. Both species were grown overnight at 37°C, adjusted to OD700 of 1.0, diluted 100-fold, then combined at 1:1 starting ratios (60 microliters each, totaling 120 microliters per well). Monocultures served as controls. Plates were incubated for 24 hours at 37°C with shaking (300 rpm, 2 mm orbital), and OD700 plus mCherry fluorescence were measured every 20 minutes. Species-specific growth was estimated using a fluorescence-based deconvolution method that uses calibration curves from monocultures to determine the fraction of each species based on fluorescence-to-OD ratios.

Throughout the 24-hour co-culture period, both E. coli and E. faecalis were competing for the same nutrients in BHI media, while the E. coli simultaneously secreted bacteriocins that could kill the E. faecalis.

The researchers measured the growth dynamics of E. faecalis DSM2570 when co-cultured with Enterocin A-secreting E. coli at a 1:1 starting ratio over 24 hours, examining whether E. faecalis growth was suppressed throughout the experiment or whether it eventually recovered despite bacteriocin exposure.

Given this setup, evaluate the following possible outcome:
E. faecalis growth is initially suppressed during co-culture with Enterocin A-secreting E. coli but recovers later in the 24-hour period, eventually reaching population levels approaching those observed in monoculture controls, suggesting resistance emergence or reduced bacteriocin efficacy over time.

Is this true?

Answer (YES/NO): NO